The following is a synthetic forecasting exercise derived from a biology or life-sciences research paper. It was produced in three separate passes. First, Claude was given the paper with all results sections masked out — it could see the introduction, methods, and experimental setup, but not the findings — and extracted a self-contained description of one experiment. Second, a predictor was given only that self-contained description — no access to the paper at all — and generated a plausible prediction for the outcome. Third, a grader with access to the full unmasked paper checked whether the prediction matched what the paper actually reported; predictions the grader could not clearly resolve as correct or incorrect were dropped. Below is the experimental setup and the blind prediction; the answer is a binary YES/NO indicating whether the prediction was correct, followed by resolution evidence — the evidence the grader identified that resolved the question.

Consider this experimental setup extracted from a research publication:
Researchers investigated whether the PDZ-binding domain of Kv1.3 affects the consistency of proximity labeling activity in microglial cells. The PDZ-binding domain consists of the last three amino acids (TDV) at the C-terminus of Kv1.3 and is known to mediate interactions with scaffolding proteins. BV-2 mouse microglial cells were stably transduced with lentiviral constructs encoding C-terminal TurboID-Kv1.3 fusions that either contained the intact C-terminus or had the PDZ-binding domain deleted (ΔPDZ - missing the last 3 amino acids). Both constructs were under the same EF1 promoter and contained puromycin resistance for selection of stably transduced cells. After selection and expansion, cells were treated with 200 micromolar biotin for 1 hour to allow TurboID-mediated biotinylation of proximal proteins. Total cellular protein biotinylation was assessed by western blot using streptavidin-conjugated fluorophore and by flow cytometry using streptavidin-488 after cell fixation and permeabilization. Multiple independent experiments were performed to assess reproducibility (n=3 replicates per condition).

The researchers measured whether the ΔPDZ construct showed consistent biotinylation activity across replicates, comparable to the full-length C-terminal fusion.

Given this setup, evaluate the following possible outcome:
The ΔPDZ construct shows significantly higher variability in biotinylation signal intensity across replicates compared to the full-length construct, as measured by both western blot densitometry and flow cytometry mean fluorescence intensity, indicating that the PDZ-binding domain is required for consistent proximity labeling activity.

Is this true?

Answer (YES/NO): YES